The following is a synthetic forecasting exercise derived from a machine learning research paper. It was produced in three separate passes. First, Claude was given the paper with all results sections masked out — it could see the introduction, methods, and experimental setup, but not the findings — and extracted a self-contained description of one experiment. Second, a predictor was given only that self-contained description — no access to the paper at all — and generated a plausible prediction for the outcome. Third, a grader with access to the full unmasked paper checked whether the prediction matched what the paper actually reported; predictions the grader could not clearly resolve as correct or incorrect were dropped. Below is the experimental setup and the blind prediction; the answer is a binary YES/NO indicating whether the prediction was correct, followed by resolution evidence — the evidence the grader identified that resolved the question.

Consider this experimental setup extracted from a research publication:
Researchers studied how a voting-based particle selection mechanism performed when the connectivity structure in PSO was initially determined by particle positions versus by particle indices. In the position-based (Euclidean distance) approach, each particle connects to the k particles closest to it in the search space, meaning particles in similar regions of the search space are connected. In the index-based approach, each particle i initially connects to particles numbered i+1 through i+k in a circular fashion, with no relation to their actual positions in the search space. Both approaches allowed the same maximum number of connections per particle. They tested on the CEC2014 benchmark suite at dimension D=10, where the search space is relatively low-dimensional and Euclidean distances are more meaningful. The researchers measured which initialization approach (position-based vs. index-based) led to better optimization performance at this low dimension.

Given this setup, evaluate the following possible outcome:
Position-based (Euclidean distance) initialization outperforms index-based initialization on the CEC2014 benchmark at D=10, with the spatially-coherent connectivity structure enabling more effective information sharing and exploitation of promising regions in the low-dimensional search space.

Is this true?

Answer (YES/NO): NO